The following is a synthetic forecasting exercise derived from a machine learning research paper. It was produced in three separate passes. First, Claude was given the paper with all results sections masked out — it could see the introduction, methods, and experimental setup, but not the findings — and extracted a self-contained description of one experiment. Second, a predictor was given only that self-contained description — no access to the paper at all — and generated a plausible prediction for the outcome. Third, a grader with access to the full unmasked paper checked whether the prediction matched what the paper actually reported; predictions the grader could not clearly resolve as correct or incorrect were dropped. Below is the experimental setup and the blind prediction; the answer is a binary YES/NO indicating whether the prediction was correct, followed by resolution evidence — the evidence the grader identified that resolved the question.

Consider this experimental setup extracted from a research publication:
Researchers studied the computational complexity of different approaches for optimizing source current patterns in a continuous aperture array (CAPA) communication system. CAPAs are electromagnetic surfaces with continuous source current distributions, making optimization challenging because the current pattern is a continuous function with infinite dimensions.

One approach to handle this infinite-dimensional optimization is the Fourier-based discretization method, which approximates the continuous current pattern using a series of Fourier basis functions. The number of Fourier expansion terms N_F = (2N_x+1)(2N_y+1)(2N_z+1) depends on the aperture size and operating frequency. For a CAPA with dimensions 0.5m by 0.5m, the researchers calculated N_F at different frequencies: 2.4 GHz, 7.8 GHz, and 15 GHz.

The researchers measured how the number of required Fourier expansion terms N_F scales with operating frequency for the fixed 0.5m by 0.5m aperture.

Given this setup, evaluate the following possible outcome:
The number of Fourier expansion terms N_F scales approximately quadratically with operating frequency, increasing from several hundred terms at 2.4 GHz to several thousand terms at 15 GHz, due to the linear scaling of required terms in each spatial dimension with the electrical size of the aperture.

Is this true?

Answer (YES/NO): NO